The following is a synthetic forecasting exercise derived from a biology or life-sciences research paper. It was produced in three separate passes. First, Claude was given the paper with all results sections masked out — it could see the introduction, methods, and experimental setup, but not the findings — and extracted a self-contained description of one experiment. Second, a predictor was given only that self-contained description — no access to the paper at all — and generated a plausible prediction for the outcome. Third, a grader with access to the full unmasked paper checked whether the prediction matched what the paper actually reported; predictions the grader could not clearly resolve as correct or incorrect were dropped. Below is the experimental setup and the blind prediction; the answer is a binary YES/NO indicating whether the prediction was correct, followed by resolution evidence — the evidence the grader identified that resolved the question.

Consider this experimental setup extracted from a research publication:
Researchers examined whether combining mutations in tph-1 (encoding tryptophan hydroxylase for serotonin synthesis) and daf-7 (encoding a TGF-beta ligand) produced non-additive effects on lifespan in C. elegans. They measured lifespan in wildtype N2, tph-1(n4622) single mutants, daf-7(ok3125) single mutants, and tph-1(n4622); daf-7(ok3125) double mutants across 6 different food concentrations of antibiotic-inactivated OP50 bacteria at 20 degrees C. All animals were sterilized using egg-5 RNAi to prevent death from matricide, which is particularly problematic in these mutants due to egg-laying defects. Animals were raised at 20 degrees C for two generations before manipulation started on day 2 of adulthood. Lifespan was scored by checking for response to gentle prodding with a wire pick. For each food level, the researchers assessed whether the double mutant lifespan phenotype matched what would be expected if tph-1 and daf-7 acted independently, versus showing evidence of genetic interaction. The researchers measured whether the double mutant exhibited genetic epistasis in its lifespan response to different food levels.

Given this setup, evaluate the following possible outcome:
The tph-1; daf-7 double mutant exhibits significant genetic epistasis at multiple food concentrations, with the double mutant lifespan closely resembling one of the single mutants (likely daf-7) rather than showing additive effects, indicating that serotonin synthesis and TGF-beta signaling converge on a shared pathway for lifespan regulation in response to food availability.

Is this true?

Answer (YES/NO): NO